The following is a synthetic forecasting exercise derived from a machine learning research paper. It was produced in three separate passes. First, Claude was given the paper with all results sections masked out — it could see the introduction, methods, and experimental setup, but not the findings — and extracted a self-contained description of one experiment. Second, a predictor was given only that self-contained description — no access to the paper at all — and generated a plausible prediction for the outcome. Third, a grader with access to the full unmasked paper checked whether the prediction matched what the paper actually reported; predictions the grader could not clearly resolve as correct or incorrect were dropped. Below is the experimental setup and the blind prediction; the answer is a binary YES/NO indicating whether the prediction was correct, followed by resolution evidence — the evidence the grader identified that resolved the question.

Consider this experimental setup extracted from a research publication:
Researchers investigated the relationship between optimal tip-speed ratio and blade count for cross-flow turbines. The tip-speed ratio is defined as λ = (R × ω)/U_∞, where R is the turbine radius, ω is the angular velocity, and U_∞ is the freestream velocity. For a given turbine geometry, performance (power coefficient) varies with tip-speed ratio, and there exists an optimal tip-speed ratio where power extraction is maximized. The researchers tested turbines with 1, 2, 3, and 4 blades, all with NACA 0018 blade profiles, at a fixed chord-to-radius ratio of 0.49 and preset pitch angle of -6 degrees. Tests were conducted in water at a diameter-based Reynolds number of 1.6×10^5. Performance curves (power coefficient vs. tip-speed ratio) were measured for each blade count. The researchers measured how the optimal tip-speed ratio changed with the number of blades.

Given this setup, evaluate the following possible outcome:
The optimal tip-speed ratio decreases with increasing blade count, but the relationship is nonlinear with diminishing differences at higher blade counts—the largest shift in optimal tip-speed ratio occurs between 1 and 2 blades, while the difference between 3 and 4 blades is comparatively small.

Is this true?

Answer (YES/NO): YES